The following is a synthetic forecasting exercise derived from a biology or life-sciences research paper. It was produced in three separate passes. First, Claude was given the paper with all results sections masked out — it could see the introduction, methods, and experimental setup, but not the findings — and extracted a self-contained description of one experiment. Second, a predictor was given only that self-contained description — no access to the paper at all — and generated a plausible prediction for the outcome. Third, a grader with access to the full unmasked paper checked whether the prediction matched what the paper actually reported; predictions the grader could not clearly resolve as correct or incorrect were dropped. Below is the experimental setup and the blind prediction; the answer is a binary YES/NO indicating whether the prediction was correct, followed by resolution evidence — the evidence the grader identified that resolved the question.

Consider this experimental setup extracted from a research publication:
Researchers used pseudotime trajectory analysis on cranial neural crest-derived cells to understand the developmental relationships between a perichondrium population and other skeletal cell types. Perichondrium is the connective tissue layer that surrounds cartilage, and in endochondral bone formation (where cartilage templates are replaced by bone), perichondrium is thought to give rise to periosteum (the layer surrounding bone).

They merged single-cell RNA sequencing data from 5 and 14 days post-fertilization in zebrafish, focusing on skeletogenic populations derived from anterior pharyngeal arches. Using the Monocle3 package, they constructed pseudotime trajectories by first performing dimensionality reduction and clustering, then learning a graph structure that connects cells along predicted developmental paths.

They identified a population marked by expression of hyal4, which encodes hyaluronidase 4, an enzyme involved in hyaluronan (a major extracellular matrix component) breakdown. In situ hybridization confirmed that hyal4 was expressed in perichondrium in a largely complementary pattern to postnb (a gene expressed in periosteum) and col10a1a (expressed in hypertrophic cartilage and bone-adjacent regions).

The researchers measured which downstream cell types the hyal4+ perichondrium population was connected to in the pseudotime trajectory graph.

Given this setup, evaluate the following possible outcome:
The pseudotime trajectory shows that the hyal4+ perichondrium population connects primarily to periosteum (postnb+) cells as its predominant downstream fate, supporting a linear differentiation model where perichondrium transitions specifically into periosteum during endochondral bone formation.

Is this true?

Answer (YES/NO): NO